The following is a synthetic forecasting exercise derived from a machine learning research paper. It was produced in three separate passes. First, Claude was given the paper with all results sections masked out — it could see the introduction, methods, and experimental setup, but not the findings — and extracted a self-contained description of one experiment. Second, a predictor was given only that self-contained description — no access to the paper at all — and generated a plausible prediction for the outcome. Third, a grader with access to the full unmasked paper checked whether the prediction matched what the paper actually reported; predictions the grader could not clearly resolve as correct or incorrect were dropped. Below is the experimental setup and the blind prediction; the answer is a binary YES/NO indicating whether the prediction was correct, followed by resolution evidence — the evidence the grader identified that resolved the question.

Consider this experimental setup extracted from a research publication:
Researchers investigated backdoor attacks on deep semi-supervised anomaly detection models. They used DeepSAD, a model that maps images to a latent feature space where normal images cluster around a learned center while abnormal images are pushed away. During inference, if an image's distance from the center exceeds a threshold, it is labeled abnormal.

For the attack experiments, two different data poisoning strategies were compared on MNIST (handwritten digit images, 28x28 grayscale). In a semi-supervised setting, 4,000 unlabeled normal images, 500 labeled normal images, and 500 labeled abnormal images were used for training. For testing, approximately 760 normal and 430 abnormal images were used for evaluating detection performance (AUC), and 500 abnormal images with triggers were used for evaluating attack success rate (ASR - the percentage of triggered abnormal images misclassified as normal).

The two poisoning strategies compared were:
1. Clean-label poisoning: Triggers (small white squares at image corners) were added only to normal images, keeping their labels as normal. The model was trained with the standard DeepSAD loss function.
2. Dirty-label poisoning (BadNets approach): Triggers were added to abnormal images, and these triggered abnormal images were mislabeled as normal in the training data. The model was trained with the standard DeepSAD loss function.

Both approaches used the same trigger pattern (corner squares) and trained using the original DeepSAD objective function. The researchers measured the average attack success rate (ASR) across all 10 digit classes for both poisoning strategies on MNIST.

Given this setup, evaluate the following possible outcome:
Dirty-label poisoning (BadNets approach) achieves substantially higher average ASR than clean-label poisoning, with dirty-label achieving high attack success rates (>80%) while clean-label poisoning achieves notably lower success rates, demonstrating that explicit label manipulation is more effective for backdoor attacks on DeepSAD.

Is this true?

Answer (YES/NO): YES